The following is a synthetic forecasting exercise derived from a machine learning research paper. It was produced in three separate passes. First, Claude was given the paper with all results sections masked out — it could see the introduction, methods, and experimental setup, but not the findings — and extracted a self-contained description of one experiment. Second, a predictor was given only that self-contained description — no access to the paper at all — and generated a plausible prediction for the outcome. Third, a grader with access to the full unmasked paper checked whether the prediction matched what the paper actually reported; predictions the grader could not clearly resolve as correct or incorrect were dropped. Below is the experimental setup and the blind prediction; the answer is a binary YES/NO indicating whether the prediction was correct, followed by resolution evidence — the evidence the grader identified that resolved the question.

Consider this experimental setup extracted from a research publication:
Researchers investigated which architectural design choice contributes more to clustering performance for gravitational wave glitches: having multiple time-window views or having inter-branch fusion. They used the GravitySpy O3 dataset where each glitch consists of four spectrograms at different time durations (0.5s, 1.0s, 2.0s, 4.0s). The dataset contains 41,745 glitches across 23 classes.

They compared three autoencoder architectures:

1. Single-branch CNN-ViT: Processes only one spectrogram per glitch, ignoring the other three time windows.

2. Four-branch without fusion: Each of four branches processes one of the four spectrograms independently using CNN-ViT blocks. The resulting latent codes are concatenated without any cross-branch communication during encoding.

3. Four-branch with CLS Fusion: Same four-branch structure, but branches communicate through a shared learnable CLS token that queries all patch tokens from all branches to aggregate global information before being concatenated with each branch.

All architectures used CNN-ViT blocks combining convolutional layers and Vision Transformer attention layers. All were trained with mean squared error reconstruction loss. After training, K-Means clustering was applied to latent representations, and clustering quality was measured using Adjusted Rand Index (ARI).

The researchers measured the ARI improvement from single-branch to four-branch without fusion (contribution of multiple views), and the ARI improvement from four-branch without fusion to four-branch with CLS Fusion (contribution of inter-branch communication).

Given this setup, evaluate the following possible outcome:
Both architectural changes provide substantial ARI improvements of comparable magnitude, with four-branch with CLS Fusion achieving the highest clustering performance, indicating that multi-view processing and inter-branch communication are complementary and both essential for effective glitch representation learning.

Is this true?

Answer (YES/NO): NO